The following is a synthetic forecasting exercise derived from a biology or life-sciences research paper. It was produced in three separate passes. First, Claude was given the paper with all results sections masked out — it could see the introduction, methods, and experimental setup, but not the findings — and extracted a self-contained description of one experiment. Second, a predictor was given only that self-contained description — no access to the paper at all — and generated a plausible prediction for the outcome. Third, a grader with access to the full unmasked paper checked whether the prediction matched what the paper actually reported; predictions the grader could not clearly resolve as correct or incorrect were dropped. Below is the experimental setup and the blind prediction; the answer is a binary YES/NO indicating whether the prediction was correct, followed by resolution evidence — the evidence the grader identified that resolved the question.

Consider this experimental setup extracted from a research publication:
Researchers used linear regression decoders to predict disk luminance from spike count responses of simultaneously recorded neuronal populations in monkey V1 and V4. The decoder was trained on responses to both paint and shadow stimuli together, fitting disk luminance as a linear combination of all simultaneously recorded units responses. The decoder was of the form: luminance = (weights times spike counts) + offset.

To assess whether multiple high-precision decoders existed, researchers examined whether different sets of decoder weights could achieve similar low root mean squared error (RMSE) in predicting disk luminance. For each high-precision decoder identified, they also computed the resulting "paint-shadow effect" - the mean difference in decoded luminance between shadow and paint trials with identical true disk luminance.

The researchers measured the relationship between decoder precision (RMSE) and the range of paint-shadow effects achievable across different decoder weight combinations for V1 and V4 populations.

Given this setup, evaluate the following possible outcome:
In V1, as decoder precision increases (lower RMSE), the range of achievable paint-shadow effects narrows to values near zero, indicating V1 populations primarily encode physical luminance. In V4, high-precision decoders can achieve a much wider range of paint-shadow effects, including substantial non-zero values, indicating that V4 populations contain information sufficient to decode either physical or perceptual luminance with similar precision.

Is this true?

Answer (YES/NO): NO